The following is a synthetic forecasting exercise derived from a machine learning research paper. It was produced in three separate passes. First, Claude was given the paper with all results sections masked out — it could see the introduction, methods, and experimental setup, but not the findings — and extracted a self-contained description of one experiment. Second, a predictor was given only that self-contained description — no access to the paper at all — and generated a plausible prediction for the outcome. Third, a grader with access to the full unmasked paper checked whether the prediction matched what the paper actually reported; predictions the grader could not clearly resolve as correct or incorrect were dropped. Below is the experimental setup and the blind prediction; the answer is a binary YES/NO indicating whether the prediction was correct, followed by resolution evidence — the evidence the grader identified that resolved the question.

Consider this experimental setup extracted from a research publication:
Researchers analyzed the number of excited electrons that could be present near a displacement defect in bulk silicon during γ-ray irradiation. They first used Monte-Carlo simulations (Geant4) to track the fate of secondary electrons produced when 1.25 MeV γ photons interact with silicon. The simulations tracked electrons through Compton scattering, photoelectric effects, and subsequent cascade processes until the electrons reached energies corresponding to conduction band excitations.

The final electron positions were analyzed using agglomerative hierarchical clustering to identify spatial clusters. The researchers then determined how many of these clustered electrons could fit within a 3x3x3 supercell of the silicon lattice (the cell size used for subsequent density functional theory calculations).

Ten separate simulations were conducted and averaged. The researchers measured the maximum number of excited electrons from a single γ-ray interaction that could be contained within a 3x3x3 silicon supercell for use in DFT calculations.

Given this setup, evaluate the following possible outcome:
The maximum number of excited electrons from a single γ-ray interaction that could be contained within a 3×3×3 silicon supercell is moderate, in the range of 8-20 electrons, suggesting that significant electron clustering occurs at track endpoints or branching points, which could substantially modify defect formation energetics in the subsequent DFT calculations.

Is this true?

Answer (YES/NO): NO